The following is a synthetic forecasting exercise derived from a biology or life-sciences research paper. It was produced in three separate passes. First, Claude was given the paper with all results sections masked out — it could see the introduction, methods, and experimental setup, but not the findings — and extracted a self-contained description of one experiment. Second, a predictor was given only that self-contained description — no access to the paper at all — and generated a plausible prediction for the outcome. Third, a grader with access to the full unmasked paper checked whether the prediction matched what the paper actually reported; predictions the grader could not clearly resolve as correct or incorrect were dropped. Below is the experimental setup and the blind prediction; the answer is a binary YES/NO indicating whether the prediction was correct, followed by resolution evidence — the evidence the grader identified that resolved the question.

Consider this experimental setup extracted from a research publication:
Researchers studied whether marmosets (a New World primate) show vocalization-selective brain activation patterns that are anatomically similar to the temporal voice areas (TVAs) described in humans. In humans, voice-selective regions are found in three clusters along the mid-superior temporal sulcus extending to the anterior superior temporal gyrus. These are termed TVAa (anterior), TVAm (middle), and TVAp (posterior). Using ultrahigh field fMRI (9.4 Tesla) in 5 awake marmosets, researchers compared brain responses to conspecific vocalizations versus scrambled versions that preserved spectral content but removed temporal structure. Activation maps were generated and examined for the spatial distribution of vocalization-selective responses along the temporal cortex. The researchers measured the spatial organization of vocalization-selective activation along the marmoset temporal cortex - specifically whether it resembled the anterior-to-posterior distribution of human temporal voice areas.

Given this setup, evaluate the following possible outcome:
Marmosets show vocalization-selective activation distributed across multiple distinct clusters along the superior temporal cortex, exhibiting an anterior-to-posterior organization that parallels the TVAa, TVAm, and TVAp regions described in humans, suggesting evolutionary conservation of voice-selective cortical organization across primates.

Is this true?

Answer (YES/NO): YES